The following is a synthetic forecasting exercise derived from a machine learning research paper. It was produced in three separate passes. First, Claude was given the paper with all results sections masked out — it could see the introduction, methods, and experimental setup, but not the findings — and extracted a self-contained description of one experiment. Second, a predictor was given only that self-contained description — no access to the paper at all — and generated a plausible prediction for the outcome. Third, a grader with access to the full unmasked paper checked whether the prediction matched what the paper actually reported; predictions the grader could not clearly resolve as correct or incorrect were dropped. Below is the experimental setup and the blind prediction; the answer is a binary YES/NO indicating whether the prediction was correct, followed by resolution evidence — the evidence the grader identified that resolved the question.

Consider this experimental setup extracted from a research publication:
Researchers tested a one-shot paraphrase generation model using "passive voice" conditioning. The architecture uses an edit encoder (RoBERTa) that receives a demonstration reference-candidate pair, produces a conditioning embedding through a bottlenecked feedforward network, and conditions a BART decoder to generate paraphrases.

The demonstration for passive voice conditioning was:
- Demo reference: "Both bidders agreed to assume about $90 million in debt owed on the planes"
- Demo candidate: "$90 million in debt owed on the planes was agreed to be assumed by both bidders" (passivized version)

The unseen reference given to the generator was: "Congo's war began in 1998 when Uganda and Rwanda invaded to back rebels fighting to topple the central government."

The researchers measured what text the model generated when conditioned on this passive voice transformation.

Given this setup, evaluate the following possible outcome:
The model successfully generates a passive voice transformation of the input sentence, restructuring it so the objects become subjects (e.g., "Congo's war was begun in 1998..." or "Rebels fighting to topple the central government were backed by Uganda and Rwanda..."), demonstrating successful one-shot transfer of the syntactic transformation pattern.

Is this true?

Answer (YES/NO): NO